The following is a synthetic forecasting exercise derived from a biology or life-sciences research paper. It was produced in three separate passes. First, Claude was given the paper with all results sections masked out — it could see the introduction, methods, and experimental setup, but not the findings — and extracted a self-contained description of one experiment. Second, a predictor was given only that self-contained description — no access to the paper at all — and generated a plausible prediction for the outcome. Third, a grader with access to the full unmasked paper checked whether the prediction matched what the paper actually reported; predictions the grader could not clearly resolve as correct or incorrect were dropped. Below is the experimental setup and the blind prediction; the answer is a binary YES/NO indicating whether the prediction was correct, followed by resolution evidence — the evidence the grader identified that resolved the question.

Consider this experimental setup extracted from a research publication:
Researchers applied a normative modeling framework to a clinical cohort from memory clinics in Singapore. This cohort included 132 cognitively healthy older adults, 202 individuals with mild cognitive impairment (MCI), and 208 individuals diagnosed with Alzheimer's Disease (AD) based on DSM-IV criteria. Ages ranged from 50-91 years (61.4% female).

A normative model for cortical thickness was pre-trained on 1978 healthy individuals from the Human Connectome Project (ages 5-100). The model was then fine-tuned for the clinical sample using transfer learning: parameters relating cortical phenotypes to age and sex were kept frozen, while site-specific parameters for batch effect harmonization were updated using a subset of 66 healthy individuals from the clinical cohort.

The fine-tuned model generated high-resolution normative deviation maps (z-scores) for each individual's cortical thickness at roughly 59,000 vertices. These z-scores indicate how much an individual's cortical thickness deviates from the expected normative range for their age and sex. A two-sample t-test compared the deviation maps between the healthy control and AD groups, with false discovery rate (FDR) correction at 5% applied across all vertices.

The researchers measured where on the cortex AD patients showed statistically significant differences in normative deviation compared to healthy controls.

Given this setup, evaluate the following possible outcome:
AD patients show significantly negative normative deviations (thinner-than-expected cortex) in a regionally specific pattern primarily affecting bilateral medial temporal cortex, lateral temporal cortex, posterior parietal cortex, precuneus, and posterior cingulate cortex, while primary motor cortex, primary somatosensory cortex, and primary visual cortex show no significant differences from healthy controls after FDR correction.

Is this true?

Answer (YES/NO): NO